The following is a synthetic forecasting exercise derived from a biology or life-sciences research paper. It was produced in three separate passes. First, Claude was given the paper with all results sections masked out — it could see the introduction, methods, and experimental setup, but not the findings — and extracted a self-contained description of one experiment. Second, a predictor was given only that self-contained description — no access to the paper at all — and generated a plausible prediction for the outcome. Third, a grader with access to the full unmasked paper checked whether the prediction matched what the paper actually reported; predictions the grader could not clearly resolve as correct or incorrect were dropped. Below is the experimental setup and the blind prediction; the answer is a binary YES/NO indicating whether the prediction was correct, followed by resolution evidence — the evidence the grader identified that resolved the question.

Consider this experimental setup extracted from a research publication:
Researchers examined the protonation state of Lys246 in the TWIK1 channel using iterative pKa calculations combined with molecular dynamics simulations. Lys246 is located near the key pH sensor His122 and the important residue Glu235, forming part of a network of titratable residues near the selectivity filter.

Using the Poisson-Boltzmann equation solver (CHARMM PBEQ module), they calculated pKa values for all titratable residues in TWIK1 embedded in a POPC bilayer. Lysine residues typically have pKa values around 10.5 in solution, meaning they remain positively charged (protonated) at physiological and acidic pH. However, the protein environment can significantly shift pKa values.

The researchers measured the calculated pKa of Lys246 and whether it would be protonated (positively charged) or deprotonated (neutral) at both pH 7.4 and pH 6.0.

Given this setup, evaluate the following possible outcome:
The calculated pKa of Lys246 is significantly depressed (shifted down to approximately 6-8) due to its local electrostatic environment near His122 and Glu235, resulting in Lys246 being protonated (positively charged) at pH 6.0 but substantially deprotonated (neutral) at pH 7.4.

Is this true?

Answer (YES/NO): NO